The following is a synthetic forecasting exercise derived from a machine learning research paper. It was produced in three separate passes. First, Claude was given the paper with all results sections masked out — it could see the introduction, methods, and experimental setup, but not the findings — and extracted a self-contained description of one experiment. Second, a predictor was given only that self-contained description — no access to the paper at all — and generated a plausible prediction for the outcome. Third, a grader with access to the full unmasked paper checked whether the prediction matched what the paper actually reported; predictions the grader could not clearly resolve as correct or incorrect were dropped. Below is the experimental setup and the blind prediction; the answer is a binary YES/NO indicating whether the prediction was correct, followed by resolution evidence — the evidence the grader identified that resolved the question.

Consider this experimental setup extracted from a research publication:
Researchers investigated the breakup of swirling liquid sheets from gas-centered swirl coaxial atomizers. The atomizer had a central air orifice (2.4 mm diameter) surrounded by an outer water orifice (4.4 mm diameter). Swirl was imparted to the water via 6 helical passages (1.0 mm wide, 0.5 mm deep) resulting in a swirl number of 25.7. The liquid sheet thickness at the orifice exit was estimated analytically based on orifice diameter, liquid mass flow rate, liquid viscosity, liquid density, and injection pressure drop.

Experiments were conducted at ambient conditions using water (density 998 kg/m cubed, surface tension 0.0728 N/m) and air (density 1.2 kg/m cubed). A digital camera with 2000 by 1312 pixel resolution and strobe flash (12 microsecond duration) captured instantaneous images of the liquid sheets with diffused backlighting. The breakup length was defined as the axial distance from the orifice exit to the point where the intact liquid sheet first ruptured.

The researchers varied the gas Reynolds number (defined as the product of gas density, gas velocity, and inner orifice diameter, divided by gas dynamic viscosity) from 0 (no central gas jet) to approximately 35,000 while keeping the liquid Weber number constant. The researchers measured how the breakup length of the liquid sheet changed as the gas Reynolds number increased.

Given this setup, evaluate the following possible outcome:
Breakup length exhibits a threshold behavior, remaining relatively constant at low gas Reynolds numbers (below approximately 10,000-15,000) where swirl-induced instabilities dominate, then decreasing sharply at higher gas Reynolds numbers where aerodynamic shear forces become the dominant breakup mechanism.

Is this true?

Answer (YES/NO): NO